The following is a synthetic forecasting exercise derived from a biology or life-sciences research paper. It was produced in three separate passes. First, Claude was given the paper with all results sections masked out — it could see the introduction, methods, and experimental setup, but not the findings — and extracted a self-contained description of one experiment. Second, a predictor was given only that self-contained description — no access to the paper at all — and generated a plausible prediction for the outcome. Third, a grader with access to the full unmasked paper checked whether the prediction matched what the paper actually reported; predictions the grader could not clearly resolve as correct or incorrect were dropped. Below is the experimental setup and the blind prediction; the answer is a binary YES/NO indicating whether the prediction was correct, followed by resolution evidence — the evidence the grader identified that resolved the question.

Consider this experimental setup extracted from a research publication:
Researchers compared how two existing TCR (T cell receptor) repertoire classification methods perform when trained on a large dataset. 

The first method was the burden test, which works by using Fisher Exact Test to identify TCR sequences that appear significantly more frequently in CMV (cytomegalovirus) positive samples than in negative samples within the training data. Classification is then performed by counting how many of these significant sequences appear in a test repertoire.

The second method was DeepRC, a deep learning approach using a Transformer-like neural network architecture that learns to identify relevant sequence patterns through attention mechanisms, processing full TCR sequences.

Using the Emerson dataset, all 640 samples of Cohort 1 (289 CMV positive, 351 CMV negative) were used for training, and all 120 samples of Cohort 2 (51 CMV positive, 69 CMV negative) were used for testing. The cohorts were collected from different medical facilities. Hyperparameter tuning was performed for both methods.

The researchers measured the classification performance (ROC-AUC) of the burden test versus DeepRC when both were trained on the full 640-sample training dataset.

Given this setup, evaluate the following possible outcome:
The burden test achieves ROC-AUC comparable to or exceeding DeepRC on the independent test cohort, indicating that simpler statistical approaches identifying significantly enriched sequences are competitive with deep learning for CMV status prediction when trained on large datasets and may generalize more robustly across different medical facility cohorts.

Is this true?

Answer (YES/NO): YES